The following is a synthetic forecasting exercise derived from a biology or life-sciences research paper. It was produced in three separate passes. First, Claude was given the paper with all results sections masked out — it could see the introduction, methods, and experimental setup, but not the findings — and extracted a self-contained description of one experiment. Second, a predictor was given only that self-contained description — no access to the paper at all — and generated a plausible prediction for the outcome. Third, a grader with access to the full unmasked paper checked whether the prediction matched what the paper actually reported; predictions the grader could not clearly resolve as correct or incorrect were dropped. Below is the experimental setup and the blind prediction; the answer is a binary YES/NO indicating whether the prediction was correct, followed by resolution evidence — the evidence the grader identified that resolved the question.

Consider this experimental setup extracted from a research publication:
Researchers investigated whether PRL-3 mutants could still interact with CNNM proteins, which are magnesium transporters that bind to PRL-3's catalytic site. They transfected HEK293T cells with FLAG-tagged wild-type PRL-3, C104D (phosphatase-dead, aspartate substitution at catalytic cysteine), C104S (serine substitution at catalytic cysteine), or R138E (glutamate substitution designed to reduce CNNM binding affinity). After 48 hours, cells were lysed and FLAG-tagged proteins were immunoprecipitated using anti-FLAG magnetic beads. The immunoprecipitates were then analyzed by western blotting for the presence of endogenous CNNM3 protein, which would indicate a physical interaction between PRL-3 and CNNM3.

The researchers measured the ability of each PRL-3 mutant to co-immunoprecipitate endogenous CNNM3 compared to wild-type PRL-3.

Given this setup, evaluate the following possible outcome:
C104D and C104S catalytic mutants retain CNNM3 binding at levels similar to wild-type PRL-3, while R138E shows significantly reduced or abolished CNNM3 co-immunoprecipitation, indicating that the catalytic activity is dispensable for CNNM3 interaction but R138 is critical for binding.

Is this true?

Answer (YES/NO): NO